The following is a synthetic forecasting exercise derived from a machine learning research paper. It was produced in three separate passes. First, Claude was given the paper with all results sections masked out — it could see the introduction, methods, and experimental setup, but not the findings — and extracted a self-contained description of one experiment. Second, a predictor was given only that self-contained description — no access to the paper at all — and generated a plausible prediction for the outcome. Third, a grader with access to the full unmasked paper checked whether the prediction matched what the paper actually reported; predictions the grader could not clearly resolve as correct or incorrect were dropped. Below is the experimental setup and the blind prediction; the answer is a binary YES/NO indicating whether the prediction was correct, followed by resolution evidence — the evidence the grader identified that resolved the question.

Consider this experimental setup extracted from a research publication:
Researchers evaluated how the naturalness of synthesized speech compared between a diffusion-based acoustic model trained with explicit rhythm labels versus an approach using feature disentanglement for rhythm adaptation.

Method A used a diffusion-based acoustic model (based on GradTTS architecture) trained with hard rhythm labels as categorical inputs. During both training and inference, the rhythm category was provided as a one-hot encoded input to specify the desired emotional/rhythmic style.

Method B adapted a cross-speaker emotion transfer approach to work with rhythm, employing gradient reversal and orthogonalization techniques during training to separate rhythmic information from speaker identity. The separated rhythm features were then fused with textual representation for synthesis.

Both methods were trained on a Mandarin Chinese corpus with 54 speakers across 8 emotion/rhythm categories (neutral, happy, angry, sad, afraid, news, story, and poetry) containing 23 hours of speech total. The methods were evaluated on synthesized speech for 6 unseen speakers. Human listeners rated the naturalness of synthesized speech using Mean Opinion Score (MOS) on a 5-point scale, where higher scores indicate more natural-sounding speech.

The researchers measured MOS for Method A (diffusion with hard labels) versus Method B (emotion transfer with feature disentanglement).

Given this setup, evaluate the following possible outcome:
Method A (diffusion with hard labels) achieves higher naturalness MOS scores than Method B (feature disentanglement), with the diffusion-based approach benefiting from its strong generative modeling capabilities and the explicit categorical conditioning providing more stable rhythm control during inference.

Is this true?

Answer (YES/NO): NO